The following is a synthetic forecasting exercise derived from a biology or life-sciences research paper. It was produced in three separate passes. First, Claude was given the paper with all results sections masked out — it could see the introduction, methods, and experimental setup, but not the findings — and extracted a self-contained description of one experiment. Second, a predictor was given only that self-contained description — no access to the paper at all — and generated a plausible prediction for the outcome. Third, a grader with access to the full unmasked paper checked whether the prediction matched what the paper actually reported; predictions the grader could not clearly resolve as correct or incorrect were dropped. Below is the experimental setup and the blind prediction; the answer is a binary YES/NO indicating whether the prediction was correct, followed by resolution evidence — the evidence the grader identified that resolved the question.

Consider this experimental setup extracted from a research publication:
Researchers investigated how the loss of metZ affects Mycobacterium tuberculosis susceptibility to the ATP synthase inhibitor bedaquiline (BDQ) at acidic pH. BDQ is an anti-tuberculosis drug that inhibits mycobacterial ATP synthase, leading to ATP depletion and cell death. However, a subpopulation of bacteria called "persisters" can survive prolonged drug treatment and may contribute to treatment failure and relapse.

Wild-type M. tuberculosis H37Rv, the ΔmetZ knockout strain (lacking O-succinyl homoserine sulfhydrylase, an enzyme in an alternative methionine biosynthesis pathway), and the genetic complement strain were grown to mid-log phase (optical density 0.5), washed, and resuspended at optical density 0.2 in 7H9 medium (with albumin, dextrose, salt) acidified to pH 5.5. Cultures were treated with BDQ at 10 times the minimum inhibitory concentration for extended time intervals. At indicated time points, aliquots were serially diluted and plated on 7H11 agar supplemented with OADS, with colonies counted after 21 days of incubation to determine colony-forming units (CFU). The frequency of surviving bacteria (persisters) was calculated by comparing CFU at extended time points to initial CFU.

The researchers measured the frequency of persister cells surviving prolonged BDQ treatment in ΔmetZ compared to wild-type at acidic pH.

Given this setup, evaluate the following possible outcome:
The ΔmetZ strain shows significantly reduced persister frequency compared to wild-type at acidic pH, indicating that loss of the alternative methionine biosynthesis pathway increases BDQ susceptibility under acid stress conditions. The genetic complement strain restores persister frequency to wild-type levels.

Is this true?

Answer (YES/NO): YES